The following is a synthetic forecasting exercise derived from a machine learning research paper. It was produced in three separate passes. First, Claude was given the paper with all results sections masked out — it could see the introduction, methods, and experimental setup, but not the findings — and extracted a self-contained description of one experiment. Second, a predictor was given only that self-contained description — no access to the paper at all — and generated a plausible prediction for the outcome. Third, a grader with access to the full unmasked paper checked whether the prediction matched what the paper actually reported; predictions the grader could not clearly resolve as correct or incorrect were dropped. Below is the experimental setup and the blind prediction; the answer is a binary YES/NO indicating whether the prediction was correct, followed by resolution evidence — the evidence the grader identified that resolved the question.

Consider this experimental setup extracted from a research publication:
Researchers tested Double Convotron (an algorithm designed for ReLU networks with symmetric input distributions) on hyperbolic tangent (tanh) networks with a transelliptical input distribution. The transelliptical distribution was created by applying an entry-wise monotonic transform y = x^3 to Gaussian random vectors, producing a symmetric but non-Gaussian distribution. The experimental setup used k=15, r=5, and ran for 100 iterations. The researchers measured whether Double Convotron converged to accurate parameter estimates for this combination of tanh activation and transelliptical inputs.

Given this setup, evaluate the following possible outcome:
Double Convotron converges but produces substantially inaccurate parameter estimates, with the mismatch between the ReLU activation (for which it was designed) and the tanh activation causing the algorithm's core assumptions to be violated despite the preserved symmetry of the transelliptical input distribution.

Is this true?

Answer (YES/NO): NO